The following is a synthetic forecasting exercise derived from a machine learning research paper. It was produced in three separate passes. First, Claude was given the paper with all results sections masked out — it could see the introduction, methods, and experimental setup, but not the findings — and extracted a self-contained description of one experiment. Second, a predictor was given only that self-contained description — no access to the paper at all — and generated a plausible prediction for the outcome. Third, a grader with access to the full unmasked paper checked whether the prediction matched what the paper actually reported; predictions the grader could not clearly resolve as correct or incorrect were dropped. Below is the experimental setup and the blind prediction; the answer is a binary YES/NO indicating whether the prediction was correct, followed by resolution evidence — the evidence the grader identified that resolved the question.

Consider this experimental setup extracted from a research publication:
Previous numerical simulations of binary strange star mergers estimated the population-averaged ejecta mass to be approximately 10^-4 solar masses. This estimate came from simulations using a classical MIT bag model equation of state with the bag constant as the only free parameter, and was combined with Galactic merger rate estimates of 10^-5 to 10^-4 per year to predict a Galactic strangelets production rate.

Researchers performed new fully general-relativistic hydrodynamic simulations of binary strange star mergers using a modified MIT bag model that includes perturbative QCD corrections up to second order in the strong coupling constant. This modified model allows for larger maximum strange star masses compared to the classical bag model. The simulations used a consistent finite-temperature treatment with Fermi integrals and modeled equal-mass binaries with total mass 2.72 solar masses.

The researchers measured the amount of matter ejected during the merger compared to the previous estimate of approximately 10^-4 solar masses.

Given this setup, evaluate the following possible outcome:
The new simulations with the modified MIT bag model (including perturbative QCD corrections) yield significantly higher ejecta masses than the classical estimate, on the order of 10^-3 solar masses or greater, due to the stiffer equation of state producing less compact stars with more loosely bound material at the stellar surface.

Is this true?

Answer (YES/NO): NO